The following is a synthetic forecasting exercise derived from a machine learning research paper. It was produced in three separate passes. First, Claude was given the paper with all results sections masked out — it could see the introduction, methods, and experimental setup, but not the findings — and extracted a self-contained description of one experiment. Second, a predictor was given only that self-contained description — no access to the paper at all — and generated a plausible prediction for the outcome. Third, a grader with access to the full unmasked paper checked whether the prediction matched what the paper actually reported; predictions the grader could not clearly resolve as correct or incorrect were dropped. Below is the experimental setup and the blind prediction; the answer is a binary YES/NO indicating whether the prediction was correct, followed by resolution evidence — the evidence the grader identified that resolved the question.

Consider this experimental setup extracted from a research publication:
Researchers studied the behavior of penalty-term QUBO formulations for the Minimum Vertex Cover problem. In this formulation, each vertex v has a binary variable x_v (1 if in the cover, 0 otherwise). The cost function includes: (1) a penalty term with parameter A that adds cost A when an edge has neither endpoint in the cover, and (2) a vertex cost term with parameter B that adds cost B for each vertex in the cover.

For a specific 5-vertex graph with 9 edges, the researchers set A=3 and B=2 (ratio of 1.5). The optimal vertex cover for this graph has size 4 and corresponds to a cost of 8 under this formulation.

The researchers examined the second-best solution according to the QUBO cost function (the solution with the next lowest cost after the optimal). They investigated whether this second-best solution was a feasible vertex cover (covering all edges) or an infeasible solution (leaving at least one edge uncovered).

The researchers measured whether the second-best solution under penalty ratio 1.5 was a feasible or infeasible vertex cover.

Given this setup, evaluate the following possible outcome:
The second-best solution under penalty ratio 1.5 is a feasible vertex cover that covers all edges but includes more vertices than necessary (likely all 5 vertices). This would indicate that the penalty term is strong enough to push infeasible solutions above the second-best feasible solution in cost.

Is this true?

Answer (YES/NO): NO